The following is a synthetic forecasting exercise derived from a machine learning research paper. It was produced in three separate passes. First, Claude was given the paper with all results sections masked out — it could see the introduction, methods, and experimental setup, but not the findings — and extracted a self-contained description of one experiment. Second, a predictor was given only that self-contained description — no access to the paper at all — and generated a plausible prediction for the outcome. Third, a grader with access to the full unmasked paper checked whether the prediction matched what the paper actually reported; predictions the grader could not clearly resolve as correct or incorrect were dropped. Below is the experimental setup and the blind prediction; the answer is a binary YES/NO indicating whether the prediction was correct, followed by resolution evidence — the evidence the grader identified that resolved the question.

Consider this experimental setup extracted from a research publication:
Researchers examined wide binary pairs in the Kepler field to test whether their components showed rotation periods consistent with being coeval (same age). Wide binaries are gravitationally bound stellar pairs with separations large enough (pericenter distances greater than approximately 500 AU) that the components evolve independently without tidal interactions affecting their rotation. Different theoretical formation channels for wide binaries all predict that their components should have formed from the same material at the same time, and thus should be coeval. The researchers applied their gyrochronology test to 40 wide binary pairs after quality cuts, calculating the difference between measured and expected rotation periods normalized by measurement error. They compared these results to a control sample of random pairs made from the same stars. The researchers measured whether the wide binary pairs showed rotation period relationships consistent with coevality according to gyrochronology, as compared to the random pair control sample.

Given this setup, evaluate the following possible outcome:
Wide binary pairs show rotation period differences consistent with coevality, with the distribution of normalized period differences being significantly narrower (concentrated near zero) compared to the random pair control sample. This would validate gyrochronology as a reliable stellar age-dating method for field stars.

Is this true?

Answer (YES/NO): YES